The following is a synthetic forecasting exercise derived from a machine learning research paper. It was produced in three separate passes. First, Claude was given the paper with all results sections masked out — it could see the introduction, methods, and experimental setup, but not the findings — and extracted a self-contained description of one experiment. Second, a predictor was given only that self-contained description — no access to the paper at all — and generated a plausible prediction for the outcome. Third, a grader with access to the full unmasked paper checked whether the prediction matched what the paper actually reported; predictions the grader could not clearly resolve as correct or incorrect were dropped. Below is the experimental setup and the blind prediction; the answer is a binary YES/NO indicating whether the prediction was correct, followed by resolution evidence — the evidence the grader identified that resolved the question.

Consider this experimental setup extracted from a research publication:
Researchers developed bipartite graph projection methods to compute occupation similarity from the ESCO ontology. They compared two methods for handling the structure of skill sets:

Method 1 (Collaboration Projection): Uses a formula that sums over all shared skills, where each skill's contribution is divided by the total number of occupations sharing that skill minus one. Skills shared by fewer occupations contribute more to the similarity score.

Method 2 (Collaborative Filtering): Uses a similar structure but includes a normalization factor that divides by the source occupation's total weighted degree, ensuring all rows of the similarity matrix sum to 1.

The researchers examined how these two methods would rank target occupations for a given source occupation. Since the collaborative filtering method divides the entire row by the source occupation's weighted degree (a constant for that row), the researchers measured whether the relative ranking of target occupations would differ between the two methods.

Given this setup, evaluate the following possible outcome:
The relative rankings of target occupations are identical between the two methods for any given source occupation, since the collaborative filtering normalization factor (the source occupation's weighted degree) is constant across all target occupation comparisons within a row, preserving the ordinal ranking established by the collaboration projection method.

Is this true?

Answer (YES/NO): NO